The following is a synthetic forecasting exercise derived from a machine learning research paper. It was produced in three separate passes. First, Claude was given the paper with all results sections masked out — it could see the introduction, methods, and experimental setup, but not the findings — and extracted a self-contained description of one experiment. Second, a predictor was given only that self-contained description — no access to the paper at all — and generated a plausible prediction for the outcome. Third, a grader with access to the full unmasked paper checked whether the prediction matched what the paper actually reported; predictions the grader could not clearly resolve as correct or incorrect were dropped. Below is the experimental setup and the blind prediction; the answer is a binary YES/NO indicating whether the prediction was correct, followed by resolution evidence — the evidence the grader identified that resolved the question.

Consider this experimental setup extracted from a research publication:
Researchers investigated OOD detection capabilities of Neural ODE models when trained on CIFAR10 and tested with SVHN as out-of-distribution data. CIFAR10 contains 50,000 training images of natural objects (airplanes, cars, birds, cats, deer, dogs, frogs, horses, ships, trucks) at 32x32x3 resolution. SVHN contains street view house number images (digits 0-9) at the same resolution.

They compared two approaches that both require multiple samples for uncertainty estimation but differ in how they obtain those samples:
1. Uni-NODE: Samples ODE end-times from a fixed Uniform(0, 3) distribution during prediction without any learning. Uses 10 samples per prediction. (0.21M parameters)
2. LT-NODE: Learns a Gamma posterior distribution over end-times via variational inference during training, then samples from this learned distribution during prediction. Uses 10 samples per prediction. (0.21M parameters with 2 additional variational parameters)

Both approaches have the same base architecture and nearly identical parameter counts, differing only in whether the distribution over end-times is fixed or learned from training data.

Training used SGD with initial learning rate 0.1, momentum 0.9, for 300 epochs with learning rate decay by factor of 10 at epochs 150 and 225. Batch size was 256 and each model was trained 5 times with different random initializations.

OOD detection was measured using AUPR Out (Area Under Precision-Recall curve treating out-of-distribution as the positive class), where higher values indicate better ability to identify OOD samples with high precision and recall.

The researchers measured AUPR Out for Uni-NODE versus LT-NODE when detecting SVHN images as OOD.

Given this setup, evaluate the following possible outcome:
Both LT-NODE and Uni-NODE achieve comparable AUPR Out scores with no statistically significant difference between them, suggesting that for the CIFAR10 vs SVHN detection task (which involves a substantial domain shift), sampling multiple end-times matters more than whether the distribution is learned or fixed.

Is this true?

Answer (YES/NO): YES